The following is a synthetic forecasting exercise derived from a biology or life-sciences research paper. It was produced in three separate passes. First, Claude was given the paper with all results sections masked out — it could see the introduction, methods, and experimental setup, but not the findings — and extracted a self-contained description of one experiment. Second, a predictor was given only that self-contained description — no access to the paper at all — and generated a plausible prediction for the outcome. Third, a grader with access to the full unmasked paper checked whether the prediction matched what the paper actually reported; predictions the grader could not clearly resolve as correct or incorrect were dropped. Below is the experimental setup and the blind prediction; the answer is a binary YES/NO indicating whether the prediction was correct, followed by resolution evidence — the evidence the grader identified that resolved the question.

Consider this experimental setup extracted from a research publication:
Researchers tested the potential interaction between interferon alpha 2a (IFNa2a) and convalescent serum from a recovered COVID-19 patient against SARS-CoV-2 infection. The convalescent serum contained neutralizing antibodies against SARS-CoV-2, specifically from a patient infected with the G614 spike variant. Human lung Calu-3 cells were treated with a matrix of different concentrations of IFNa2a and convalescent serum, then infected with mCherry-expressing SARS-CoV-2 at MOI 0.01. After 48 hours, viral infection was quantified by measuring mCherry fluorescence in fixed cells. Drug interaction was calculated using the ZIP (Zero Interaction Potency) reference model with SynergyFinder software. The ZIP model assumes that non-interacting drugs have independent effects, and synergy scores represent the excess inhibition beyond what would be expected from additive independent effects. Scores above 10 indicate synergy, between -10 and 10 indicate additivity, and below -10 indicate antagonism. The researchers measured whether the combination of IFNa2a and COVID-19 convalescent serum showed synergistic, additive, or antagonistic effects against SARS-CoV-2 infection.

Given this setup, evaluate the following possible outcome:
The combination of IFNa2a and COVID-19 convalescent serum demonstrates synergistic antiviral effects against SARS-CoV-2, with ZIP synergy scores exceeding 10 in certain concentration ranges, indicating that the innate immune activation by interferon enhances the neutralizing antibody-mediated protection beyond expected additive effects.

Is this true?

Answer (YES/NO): YES